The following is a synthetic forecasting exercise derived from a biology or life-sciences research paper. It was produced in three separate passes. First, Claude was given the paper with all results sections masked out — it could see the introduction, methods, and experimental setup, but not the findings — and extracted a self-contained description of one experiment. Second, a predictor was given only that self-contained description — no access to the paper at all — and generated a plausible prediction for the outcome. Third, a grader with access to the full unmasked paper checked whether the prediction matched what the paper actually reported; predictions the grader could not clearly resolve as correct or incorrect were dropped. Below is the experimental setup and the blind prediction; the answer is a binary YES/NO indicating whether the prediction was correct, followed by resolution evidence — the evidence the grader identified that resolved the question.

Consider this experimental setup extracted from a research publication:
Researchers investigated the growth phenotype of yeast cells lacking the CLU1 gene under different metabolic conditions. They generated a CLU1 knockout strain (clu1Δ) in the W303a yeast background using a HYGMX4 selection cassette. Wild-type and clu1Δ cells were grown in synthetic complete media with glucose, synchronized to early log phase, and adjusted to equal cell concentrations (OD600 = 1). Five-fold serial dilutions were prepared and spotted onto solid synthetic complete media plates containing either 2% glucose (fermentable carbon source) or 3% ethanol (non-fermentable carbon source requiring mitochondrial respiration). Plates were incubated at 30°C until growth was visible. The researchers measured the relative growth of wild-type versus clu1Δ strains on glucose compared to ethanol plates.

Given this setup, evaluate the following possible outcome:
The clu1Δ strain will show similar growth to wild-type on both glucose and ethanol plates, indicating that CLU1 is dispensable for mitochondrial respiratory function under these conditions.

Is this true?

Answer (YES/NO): NO